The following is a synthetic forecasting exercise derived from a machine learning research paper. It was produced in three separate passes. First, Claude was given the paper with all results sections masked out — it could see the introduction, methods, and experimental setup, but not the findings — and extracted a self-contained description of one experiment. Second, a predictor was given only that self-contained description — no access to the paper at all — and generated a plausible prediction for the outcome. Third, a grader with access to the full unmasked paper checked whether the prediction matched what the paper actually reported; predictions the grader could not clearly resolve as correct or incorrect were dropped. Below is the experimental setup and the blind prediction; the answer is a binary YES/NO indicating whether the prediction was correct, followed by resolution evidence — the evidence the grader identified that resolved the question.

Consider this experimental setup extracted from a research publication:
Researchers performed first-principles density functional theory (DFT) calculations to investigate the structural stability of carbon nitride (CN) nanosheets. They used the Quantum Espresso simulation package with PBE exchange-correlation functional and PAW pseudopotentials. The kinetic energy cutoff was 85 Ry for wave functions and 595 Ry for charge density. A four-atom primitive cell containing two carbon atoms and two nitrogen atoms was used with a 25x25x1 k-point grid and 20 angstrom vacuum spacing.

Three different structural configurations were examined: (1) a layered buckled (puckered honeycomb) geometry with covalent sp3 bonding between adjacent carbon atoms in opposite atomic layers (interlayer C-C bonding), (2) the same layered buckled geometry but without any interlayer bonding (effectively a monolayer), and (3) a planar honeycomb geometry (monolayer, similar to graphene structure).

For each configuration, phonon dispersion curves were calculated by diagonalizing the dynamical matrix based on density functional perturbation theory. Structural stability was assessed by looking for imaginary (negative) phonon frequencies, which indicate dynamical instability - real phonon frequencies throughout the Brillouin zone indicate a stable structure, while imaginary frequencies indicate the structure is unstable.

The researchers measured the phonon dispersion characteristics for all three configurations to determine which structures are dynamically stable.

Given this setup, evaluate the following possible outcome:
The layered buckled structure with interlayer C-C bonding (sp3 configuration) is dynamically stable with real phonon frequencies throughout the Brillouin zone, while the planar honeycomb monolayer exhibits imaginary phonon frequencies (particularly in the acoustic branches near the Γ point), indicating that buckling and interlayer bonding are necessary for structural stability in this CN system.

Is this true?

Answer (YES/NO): YES